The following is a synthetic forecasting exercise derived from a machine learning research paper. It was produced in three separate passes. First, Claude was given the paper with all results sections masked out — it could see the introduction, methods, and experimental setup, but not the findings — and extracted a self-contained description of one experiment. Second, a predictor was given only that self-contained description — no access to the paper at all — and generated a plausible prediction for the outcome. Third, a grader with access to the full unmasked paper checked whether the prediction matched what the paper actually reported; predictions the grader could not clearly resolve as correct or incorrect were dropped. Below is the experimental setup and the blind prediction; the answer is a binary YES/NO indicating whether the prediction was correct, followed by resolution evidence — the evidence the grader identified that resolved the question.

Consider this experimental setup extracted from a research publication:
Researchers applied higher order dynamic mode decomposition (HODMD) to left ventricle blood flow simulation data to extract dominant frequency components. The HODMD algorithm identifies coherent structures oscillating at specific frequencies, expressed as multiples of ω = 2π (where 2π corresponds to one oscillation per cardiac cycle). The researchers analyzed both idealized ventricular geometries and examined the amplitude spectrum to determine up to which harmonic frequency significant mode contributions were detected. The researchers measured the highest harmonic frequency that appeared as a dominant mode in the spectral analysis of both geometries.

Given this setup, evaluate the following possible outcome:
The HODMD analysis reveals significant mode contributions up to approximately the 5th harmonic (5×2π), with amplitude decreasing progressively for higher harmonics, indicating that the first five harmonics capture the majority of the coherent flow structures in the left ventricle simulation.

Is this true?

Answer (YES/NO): NO